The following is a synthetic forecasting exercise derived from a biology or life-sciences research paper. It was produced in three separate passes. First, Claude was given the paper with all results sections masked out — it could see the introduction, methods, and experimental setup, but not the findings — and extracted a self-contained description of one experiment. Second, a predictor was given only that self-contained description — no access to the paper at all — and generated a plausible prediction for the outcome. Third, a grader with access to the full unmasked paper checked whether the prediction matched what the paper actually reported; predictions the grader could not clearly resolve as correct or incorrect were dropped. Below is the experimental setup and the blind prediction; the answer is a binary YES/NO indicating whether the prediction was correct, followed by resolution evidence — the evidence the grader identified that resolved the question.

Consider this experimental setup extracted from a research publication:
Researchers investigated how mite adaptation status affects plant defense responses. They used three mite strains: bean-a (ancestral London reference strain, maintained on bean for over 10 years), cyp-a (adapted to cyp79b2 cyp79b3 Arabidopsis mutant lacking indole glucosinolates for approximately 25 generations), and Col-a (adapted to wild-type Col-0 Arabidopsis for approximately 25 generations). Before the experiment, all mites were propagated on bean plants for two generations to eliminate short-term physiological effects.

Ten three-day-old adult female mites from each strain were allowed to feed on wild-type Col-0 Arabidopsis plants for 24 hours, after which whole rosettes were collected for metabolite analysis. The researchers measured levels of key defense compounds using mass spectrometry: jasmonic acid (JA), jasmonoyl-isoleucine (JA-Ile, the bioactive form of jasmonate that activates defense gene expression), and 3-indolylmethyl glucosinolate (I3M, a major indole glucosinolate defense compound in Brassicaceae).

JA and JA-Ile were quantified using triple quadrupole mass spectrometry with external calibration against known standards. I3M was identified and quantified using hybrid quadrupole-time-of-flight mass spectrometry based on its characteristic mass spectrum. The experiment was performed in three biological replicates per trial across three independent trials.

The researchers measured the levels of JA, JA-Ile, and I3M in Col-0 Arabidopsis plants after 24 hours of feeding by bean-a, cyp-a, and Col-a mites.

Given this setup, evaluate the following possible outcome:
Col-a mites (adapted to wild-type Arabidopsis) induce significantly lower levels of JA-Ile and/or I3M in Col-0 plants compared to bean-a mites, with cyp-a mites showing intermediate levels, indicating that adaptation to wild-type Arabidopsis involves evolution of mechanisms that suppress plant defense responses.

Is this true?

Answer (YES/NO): NO